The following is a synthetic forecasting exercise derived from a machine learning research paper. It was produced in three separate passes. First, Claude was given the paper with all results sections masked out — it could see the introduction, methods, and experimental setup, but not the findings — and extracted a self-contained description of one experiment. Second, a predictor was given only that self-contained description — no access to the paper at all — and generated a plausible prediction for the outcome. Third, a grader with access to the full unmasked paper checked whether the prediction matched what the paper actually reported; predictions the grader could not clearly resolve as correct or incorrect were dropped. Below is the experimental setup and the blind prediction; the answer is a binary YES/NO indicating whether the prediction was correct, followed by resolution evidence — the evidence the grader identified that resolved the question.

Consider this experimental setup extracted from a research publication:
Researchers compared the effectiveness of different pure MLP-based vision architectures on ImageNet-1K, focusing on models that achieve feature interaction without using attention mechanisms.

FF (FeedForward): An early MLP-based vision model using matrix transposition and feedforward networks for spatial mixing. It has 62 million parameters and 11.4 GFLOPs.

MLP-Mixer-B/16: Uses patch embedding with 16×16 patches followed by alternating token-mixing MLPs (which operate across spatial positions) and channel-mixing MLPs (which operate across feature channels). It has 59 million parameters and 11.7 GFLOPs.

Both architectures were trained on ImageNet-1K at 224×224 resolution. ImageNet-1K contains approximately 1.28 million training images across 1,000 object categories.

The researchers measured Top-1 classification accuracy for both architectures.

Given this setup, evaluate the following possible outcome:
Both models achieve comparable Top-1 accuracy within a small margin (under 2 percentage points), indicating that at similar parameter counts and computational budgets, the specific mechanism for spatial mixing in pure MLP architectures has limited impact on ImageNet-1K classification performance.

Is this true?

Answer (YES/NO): YES